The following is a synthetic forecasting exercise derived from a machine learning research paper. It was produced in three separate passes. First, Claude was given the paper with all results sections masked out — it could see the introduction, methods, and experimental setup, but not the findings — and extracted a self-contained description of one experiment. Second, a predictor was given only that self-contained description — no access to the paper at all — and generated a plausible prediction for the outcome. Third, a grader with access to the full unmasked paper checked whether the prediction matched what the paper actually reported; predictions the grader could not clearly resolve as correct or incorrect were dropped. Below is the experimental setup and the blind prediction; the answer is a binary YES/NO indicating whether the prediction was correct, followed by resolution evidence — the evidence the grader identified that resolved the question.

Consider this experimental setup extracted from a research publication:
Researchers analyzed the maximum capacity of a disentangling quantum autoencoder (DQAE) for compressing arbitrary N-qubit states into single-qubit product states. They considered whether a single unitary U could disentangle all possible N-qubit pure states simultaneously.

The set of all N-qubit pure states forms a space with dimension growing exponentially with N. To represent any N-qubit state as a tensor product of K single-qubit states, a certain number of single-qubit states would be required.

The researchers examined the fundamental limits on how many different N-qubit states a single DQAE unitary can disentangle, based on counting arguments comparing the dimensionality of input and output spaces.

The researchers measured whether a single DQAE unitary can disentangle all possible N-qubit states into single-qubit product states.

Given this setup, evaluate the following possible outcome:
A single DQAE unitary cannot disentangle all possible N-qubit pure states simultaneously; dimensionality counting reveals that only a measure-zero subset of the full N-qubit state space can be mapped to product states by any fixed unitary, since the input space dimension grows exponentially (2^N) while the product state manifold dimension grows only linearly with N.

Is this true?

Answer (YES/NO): YES